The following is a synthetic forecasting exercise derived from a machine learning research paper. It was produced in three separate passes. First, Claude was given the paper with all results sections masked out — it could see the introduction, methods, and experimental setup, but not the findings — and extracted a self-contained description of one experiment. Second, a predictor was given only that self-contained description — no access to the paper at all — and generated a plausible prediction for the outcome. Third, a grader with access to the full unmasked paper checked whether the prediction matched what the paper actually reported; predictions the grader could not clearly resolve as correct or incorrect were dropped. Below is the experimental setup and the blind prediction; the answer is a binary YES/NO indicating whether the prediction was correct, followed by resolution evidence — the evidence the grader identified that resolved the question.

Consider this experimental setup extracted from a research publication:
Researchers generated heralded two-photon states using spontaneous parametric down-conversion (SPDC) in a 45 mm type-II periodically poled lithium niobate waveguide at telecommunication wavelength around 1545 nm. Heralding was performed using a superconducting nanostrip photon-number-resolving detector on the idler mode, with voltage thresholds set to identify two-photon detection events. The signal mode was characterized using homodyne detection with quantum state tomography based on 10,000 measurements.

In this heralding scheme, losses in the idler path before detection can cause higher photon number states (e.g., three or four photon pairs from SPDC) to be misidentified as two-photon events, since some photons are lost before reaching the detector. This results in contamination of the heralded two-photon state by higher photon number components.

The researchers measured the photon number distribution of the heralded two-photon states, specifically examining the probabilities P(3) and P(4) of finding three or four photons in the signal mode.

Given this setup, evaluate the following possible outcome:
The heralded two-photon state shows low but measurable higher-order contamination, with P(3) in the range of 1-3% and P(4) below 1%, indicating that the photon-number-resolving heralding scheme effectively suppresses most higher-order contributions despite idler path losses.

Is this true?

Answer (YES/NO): NO